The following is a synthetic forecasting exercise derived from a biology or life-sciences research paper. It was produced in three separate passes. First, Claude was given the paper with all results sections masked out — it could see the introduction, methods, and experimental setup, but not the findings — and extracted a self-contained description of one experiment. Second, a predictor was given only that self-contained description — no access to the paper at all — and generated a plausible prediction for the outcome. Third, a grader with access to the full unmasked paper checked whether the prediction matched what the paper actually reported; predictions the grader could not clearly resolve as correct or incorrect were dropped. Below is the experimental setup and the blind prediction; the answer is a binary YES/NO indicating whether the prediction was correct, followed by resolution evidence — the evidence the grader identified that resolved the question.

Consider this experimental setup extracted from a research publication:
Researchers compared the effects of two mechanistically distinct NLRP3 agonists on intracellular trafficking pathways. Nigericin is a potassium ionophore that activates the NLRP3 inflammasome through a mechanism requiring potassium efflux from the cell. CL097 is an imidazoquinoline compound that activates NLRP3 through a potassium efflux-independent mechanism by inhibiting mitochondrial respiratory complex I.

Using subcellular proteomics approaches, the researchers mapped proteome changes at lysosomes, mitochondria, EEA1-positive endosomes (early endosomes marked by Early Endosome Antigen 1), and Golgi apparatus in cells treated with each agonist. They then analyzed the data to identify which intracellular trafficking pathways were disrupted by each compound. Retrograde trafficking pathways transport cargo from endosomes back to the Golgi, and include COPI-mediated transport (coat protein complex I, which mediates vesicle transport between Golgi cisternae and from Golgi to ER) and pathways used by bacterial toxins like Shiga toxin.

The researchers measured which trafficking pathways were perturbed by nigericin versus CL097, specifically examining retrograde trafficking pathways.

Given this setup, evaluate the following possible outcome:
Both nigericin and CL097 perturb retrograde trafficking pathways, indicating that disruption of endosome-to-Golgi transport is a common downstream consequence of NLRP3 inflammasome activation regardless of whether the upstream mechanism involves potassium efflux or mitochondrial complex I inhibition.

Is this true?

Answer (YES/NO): YES